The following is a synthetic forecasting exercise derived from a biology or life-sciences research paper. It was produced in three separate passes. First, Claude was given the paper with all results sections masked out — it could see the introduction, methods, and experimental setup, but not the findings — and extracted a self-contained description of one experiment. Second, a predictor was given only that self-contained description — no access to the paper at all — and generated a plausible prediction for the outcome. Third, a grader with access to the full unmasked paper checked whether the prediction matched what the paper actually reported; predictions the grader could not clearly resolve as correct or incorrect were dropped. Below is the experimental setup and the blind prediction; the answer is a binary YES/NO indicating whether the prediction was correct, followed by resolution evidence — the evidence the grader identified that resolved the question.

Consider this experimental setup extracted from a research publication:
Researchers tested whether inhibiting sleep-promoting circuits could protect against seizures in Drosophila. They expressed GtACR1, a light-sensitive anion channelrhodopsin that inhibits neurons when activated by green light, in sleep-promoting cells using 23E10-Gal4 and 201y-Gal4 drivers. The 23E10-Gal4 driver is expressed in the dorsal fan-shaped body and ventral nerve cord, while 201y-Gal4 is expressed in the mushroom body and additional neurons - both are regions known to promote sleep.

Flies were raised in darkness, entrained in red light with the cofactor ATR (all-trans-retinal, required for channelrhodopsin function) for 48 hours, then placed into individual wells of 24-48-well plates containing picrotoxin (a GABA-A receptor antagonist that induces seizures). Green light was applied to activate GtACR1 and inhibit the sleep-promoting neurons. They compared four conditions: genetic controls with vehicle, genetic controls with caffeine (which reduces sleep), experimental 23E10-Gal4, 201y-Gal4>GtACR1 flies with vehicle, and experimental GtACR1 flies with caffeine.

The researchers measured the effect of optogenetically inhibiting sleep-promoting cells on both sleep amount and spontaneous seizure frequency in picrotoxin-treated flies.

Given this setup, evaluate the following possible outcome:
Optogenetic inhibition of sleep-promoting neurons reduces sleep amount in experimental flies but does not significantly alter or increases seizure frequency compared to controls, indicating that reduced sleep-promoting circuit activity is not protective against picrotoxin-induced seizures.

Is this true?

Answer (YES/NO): NO